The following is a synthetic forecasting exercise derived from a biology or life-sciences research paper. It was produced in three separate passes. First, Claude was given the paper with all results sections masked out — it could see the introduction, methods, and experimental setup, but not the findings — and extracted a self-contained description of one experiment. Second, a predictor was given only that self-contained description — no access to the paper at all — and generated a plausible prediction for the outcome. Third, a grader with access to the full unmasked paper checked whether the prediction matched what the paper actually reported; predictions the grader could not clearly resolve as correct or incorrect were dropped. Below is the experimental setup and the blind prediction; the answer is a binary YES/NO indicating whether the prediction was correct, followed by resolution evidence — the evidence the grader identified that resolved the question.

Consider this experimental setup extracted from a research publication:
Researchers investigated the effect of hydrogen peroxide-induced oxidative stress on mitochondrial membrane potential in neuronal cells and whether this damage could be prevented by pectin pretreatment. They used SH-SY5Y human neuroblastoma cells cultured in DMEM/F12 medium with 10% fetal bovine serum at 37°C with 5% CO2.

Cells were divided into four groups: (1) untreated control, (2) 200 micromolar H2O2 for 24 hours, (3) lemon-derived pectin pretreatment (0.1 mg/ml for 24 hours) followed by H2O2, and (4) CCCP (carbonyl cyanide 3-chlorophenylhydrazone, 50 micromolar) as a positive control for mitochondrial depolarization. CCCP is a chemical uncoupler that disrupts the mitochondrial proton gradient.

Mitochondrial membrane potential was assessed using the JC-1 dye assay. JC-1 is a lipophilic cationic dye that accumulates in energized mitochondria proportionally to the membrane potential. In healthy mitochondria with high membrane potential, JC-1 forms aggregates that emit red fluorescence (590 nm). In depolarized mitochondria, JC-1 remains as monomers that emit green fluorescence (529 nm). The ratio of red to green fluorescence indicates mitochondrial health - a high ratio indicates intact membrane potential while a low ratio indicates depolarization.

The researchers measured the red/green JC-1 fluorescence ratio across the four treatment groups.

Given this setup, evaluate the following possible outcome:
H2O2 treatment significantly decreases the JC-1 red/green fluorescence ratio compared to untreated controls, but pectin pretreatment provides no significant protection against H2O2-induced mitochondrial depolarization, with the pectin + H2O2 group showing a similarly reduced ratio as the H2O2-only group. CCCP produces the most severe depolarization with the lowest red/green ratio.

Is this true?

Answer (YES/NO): NO